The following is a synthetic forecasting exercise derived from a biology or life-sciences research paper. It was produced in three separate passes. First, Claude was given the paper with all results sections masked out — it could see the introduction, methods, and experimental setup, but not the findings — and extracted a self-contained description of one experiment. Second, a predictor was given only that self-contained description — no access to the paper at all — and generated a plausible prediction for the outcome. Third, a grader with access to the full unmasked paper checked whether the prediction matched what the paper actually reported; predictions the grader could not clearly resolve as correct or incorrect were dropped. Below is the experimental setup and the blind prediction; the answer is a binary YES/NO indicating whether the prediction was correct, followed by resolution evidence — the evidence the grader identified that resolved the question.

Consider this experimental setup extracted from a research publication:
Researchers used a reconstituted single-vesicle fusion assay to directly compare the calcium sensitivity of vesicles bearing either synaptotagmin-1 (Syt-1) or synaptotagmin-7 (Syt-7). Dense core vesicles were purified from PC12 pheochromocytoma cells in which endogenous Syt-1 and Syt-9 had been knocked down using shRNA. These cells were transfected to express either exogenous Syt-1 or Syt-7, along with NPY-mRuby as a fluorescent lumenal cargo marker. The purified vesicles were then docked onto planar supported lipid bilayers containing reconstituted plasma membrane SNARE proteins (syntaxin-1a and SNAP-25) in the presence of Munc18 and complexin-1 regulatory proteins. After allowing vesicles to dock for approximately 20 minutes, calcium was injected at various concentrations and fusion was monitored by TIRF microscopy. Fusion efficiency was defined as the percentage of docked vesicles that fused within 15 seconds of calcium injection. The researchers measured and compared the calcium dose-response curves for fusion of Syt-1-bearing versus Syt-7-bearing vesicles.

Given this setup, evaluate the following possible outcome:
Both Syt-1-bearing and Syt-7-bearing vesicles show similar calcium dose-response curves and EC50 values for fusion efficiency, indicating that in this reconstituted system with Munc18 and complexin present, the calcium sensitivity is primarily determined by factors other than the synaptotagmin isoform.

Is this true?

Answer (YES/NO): NO